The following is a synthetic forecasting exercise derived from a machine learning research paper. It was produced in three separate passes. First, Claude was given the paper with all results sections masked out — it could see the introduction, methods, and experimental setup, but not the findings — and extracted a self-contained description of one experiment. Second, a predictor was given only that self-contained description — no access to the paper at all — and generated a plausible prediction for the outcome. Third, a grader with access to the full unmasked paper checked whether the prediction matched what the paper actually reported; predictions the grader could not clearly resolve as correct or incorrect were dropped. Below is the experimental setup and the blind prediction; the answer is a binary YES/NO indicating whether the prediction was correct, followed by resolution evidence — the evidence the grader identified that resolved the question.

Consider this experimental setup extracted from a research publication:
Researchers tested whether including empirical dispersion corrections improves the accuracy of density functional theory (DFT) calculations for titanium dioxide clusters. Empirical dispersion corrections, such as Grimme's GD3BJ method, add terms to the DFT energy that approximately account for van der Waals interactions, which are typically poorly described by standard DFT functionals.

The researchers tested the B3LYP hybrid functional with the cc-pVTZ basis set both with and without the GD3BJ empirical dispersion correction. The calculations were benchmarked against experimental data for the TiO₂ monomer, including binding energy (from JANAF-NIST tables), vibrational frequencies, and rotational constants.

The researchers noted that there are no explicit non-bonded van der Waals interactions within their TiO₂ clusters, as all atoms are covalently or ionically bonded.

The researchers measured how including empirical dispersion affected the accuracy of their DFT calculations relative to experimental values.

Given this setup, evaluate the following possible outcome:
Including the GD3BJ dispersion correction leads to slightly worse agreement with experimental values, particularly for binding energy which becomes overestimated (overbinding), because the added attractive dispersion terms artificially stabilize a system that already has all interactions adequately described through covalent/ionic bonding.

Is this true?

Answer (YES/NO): NO